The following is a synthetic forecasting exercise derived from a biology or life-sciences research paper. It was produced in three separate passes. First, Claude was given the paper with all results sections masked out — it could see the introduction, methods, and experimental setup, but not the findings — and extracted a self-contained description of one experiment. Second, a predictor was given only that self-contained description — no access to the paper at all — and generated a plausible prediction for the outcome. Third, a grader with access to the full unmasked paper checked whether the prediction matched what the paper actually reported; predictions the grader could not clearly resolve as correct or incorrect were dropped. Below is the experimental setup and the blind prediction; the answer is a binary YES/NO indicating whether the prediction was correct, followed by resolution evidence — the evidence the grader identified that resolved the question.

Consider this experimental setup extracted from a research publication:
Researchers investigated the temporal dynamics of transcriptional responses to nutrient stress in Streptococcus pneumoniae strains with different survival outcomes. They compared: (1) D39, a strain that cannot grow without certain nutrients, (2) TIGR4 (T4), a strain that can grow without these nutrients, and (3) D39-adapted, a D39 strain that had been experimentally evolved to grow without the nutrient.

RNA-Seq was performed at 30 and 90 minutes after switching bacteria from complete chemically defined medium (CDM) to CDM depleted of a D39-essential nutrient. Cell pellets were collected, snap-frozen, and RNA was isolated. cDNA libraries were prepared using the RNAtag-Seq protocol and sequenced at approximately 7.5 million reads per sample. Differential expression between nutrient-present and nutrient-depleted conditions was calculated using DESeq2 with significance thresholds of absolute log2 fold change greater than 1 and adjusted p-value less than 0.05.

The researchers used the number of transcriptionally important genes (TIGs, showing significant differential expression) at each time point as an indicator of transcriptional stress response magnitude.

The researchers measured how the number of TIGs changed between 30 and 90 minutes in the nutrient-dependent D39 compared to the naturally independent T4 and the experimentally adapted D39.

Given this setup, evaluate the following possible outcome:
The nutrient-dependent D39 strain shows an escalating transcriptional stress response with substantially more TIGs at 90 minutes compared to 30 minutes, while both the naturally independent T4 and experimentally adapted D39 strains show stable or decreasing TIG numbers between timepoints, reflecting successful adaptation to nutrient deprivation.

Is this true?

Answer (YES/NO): YES